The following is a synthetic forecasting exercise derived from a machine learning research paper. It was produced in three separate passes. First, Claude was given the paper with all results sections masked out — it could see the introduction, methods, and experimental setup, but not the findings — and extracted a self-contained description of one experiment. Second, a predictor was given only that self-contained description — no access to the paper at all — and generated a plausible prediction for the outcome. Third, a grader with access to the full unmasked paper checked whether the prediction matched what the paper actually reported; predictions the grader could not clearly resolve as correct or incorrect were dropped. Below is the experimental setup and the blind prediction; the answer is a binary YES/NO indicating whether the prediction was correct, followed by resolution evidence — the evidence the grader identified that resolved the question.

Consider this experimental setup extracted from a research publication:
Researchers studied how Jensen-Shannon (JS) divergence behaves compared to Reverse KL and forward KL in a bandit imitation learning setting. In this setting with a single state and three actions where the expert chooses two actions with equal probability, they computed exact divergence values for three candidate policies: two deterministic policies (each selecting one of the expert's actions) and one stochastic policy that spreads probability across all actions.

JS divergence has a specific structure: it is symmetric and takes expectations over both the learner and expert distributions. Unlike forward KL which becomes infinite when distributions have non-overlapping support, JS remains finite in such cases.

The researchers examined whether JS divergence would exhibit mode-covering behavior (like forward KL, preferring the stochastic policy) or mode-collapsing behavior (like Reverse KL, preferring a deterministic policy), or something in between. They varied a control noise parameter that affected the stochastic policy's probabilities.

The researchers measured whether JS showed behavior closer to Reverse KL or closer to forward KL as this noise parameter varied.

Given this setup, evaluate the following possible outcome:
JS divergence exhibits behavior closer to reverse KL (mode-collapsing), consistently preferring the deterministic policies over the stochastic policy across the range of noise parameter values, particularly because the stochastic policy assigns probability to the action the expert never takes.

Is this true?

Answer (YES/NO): NO